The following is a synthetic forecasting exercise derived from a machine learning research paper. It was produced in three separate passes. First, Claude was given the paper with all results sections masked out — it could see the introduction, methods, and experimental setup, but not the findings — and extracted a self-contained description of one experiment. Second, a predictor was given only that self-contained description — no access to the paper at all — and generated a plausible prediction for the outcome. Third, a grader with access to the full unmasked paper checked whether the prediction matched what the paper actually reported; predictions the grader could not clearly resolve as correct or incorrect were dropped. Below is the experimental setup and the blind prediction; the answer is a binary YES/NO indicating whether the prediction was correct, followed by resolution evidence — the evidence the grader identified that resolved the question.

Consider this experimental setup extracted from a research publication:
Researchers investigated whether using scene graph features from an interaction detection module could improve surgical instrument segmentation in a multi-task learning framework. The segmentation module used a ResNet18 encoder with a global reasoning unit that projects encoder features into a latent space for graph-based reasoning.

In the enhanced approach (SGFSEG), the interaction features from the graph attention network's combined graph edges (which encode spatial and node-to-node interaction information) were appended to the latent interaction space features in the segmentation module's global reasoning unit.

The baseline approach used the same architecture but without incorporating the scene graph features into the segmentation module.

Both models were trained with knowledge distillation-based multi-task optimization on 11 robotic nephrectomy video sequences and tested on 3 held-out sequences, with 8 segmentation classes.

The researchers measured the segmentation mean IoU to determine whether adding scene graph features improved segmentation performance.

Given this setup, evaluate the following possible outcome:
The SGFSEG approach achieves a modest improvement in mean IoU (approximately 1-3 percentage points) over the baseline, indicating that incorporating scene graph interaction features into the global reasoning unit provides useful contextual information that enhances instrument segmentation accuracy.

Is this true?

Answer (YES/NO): NO